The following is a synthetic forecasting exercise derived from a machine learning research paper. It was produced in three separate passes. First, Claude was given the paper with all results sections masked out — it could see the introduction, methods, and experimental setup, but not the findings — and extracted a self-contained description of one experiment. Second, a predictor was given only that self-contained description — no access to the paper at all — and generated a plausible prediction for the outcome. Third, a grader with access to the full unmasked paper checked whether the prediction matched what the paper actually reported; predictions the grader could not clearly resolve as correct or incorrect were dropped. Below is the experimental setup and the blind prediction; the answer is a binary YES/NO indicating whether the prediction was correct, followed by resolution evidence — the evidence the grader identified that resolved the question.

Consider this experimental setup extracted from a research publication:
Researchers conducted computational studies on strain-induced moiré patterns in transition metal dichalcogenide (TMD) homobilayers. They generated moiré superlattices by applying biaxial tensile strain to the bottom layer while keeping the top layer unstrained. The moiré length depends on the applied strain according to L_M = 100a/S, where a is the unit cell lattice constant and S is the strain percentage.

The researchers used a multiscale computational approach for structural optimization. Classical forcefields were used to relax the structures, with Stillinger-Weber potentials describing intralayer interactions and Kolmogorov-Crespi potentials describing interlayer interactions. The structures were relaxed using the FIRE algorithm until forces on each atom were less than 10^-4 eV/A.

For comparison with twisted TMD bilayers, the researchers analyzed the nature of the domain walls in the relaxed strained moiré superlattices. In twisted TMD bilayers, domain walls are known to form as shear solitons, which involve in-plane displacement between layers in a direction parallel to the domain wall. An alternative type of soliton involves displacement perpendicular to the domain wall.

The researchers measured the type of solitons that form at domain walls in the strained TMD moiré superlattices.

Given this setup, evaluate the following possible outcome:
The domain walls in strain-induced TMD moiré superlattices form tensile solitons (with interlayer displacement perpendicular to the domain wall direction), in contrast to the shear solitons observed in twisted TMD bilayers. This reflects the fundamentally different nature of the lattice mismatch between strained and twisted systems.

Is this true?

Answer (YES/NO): YES